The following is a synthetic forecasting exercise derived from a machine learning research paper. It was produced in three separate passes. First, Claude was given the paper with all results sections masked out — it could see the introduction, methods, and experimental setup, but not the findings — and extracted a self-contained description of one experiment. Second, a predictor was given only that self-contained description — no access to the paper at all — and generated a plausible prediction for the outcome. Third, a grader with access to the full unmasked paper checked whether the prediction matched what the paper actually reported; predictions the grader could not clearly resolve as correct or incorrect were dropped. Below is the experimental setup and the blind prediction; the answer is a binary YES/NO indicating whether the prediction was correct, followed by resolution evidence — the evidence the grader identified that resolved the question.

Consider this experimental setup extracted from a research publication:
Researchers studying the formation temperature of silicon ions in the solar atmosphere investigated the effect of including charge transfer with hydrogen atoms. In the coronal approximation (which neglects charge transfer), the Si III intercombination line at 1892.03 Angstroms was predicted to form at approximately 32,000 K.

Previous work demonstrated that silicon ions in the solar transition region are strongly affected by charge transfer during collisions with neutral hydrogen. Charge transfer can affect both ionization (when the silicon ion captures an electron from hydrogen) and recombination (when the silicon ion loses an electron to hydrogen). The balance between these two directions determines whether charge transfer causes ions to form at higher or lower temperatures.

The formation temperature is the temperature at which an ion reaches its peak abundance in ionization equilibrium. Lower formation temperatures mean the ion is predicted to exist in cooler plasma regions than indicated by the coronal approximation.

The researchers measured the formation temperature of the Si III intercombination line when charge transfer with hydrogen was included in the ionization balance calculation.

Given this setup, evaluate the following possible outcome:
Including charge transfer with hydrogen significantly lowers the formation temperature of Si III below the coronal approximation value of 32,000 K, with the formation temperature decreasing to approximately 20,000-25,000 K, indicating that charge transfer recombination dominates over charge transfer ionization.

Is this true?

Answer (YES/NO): YES